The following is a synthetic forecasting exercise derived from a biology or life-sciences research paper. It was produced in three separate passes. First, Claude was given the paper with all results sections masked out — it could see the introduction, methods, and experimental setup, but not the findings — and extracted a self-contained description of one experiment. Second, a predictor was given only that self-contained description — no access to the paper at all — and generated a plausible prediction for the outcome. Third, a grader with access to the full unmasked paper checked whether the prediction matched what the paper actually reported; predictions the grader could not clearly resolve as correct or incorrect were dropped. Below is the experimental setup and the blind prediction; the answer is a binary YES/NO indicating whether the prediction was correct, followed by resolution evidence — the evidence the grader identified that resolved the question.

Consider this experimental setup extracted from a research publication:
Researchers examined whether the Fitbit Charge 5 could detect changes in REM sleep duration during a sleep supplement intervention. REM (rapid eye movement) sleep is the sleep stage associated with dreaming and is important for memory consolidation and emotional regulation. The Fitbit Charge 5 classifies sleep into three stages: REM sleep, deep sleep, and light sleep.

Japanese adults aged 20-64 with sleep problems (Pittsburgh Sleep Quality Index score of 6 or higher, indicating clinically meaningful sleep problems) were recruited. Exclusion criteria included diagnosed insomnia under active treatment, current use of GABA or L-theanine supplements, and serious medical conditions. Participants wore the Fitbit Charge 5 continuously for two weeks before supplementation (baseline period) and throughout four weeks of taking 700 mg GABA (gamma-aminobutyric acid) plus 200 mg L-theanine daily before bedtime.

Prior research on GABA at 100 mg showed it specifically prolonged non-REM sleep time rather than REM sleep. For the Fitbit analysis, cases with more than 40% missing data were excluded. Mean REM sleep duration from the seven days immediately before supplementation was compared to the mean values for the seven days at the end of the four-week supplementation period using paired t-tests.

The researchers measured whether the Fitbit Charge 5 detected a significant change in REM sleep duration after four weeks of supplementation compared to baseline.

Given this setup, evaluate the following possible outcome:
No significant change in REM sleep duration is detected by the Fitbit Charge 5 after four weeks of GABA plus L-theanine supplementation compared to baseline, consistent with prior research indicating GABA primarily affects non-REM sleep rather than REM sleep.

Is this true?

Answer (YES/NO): YES